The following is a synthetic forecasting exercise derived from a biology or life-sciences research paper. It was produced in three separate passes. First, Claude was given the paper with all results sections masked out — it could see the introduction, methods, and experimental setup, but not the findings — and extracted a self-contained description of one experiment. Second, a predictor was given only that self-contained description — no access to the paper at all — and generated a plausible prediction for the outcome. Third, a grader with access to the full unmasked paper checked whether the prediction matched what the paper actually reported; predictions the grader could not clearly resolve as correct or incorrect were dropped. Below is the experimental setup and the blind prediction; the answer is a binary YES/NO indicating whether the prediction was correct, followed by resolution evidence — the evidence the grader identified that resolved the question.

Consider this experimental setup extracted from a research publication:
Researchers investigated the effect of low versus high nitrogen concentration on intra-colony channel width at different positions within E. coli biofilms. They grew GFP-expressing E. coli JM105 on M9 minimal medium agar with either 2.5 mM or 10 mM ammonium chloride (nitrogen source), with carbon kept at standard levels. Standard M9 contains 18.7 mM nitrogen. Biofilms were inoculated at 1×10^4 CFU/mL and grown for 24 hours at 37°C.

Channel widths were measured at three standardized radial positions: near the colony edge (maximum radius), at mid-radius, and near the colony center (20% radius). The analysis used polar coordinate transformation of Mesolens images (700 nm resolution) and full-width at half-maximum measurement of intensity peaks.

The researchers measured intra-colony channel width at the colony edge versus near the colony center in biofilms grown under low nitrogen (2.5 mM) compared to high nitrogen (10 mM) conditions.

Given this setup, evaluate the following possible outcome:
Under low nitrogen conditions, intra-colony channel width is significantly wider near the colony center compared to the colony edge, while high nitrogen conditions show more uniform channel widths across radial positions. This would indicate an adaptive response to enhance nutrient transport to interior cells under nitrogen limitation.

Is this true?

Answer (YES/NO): NO